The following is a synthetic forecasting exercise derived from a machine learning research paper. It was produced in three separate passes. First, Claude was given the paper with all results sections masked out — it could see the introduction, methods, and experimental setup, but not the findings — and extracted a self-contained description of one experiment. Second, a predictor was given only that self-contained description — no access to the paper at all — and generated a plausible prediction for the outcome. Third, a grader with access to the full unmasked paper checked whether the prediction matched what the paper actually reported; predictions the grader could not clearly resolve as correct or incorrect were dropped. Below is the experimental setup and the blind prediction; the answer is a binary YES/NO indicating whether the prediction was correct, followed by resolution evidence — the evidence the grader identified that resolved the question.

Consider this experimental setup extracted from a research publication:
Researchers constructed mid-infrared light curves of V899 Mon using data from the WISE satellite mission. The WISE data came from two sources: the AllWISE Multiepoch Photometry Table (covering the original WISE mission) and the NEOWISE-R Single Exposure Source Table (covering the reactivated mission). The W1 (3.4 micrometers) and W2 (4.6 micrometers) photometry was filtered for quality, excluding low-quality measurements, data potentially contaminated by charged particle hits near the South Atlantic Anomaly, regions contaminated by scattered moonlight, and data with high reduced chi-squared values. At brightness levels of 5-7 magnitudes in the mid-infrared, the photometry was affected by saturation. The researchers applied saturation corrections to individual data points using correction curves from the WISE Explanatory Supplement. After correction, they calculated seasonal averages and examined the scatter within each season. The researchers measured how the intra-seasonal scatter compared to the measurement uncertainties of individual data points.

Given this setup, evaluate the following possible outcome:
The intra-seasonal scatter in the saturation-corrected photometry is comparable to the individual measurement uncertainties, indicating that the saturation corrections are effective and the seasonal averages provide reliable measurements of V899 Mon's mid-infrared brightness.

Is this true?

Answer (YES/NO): YES